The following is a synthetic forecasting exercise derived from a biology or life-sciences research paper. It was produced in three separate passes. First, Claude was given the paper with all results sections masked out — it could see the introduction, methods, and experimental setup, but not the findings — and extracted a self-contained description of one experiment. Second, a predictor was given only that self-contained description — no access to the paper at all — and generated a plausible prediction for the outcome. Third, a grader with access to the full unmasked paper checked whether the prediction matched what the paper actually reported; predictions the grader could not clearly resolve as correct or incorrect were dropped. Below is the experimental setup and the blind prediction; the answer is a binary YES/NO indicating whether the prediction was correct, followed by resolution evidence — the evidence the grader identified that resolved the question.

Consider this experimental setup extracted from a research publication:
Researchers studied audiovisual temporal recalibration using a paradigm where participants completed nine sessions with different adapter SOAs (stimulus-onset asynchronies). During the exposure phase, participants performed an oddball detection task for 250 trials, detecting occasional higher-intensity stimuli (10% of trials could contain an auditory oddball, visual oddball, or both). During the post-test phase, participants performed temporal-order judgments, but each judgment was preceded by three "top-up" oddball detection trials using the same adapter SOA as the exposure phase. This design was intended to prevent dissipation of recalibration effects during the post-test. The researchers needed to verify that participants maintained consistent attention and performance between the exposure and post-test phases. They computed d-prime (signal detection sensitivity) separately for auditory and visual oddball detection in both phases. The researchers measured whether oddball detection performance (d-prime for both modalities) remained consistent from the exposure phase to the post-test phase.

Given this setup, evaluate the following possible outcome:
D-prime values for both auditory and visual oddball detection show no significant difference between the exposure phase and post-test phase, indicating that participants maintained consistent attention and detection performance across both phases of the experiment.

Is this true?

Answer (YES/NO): YES